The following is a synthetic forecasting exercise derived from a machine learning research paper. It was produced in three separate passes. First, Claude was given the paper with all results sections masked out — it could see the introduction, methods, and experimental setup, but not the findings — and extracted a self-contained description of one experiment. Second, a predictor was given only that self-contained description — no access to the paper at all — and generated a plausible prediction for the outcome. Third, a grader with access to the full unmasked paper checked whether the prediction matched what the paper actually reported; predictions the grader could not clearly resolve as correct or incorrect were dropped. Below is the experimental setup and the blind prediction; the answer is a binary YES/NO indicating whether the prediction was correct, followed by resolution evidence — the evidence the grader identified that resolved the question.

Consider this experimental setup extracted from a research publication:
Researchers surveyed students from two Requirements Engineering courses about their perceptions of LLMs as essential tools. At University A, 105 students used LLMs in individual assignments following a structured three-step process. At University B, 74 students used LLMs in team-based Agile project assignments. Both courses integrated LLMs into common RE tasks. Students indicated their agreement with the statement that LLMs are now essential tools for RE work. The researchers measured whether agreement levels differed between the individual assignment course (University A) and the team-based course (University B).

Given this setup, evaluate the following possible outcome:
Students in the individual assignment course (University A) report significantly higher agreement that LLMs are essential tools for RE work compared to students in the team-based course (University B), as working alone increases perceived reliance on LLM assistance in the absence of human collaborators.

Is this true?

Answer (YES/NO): YES